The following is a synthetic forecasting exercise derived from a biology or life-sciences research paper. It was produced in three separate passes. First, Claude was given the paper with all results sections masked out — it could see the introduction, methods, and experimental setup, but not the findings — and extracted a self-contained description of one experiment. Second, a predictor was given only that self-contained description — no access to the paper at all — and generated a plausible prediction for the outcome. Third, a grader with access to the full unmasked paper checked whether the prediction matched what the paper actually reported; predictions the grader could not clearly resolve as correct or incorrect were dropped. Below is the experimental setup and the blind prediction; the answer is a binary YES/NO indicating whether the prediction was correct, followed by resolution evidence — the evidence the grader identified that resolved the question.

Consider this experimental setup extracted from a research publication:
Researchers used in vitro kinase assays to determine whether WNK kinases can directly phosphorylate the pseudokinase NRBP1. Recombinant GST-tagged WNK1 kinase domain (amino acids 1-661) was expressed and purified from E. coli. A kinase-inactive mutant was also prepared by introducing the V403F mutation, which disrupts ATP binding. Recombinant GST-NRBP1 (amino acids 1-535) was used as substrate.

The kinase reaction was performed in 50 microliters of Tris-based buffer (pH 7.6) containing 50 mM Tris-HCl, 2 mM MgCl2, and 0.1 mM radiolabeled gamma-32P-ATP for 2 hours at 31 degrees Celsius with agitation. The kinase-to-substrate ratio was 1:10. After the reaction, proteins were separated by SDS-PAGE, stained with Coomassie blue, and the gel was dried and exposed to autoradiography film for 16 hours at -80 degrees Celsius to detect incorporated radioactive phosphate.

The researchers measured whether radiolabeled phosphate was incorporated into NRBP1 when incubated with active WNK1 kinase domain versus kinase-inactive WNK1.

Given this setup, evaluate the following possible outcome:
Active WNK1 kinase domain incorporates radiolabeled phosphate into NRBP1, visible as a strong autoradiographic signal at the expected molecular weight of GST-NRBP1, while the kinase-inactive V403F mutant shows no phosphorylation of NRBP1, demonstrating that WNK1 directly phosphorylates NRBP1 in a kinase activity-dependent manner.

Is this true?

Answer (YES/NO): YES